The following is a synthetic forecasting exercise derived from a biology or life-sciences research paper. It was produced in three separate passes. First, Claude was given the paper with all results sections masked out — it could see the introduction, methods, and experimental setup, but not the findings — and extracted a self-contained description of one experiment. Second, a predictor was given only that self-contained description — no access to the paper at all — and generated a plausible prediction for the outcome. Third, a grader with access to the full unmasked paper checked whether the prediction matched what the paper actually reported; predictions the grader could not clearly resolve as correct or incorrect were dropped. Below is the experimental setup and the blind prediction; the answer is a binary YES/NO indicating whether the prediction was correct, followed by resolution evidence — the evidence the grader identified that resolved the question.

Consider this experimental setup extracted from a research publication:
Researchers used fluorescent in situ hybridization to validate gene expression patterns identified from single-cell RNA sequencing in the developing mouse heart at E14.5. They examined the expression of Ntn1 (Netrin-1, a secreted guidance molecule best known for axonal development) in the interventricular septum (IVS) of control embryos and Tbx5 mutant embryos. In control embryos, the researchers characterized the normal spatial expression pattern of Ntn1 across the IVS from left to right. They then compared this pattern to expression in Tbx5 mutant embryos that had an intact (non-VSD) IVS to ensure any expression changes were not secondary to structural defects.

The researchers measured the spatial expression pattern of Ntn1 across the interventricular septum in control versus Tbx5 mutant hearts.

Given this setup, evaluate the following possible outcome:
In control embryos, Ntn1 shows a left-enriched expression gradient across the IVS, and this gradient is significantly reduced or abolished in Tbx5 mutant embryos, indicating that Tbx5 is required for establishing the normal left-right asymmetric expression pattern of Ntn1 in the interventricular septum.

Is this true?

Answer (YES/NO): YES